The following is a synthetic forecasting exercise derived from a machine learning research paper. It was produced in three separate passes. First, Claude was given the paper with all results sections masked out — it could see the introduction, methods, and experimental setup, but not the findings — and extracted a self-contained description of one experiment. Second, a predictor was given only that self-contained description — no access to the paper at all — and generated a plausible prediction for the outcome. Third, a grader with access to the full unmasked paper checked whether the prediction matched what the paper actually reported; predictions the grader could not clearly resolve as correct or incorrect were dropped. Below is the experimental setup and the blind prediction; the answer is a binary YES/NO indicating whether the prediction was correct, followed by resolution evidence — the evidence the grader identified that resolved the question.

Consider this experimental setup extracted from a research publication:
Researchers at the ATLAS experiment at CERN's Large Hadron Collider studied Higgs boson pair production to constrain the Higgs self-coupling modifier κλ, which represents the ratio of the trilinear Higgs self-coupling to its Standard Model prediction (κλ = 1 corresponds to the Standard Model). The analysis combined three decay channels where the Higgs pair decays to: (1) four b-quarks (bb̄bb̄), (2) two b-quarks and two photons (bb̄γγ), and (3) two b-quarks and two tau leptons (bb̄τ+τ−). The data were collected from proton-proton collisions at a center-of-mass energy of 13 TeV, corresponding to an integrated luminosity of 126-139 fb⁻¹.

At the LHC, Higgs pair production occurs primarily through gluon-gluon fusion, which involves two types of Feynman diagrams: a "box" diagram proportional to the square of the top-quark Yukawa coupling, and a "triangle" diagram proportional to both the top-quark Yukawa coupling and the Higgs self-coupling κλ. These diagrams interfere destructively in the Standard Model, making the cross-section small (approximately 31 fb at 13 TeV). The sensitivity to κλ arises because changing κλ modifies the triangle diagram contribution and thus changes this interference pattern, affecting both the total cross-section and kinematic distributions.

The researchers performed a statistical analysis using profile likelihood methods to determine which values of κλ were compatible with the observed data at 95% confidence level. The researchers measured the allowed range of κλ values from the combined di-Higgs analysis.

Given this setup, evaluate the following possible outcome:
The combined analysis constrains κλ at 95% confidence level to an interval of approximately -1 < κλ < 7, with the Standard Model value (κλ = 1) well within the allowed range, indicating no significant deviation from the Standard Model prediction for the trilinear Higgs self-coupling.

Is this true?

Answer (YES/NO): YES